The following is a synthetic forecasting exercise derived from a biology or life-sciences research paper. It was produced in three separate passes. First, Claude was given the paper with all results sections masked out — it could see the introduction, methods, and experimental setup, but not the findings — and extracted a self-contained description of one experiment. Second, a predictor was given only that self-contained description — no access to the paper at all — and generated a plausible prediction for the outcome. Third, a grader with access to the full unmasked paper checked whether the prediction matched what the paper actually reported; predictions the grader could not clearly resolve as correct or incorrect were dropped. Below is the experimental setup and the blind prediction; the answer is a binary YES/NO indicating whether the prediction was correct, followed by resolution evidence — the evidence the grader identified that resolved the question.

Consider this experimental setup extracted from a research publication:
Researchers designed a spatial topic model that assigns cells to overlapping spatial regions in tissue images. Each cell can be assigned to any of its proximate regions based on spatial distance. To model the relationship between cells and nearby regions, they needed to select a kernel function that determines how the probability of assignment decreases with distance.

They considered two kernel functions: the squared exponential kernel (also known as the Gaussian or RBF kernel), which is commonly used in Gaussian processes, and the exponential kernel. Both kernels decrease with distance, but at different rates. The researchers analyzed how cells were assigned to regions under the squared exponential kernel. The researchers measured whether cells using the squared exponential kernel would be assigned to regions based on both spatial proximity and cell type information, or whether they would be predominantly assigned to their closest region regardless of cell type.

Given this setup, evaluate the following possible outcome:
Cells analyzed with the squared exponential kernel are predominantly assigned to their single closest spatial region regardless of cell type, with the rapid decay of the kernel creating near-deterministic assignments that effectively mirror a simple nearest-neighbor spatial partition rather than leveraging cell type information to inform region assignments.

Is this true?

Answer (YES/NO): YES